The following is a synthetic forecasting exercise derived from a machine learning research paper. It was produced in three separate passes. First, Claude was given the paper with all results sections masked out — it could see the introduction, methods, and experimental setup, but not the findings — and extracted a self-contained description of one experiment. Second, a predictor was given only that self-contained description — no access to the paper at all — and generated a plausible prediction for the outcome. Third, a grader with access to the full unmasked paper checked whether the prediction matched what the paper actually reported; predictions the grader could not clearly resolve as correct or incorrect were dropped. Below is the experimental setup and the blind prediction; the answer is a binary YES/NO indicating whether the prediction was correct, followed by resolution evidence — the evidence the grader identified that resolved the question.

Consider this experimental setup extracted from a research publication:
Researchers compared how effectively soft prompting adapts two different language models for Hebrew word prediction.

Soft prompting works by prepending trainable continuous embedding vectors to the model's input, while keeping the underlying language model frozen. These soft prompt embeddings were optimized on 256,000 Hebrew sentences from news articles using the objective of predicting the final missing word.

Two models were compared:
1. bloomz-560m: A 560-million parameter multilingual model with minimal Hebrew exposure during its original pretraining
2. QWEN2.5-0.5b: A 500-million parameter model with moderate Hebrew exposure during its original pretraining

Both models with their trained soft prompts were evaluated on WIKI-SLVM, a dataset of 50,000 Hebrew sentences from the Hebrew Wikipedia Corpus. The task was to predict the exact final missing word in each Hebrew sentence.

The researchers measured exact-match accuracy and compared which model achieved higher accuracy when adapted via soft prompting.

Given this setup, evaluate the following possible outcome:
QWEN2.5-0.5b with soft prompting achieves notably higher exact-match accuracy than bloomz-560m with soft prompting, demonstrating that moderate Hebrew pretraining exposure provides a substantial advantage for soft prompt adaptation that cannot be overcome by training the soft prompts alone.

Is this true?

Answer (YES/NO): NO